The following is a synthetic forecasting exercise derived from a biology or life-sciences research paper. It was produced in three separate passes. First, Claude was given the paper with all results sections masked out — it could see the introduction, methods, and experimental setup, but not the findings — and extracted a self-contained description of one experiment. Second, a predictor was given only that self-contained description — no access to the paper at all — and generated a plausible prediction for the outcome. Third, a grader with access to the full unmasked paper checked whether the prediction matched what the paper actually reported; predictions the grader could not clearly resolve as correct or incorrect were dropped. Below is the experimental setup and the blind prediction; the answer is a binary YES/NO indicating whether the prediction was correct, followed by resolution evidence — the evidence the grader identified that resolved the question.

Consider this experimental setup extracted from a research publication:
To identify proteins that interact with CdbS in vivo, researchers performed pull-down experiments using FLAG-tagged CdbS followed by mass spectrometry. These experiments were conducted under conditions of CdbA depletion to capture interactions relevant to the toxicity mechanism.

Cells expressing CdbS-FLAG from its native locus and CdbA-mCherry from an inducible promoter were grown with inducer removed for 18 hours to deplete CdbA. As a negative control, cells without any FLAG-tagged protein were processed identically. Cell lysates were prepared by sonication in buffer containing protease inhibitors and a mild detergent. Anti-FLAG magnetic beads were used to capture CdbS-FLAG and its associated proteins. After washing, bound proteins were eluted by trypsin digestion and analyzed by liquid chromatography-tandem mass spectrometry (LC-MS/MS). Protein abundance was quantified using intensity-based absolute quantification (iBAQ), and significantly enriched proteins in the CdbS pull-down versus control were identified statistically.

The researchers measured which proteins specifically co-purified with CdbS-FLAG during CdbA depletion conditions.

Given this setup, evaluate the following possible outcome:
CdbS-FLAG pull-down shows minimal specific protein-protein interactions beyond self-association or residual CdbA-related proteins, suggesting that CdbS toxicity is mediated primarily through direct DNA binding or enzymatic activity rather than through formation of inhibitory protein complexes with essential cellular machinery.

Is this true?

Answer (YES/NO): NO